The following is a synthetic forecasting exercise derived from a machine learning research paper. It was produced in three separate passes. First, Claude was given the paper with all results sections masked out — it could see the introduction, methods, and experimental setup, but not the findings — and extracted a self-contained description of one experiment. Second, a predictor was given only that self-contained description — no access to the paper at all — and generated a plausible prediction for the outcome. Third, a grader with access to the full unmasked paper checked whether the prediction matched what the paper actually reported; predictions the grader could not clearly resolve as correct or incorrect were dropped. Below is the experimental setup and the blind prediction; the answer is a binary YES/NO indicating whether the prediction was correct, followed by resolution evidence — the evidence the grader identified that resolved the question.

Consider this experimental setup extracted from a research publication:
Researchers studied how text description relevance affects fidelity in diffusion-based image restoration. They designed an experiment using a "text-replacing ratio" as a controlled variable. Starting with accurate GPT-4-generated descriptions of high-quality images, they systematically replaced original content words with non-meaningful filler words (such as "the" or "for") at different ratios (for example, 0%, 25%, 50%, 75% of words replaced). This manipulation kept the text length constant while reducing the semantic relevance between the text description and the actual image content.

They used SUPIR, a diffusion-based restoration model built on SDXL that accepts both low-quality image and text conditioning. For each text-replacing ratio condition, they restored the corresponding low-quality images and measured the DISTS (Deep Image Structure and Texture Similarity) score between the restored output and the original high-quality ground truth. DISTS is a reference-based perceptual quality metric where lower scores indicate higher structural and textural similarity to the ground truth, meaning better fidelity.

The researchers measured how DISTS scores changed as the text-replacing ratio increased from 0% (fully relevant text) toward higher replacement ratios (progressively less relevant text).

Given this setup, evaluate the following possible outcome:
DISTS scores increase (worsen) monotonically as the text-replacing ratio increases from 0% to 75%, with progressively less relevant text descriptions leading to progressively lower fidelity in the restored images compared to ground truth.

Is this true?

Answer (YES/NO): YES